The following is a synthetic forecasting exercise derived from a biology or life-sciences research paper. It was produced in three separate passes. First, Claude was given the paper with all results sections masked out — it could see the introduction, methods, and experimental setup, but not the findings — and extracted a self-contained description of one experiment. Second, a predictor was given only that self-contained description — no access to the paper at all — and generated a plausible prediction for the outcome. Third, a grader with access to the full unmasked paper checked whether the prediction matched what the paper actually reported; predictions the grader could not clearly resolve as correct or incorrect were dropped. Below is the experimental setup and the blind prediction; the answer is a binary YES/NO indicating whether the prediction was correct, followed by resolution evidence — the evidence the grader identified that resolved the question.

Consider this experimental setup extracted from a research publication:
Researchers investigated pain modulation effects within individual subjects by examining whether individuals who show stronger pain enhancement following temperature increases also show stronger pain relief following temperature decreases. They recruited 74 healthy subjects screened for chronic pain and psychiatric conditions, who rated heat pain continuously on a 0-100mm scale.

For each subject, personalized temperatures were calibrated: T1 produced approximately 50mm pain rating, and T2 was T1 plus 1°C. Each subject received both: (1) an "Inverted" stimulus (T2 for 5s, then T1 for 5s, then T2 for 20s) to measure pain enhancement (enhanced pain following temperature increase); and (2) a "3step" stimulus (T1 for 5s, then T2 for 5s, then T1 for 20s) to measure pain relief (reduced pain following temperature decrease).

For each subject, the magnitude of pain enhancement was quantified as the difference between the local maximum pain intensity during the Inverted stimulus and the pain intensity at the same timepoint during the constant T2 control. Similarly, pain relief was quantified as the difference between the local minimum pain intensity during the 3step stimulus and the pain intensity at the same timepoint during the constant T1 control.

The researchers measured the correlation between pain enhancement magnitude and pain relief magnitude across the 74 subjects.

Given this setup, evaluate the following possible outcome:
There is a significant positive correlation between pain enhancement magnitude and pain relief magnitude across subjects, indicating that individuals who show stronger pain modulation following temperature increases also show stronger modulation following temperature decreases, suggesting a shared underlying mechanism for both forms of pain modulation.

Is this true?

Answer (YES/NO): NO